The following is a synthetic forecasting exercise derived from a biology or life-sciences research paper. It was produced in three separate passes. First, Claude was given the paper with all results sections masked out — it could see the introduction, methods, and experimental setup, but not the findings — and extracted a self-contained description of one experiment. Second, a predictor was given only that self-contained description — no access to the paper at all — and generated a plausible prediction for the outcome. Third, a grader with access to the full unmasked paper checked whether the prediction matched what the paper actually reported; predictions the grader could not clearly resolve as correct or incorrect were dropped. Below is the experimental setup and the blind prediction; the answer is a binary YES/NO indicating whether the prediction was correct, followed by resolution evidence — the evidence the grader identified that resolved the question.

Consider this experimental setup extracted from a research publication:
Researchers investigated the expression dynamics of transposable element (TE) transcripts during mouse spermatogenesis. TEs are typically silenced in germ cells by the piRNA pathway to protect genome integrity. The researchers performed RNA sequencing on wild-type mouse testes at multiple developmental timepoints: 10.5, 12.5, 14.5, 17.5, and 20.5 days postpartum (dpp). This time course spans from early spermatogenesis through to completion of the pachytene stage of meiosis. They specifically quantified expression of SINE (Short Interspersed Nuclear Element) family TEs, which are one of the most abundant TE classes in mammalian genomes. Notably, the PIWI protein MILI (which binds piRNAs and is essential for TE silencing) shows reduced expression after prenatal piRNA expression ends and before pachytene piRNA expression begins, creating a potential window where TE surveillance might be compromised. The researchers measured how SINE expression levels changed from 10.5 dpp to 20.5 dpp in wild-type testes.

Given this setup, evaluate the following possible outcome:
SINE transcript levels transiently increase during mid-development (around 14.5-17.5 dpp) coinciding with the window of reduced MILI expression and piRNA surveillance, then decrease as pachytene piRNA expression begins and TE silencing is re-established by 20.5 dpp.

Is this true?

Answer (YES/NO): NO